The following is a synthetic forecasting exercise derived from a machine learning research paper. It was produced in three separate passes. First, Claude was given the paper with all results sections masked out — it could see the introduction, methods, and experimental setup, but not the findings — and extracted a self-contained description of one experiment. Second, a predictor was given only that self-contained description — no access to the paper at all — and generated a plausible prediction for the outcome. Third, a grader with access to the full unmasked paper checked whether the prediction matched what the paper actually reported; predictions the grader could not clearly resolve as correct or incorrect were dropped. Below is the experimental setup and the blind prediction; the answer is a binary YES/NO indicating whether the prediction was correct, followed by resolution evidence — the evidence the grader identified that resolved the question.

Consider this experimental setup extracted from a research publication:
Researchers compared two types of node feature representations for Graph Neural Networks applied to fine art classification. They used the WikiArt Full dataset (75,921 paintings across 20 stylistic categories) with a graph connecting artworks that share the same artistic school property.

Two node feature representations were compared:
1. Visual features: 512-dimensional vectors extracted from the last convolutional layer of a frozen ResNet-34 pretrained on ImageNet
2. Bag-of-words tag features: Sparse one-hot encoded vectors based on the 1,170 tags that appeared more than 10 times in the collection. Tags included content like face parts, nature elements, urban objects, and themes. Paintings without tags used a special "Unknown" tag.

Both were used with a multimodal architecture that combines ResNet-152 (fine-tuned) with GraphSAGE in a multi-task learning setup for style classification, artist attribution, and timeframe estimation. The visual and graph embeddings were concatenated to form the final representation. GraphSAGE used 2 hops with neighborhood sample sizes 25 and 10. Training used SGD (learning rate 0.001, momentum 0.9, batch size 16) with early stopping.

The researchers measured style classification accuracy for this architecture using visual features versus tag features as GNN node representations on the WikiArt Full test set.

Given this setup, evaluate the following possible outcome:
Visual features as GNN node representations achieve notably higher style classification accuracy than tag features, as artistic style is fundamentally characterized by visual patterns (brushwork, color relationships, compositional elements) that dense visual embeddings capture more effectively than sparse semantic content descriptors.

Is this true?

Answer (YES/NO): NO